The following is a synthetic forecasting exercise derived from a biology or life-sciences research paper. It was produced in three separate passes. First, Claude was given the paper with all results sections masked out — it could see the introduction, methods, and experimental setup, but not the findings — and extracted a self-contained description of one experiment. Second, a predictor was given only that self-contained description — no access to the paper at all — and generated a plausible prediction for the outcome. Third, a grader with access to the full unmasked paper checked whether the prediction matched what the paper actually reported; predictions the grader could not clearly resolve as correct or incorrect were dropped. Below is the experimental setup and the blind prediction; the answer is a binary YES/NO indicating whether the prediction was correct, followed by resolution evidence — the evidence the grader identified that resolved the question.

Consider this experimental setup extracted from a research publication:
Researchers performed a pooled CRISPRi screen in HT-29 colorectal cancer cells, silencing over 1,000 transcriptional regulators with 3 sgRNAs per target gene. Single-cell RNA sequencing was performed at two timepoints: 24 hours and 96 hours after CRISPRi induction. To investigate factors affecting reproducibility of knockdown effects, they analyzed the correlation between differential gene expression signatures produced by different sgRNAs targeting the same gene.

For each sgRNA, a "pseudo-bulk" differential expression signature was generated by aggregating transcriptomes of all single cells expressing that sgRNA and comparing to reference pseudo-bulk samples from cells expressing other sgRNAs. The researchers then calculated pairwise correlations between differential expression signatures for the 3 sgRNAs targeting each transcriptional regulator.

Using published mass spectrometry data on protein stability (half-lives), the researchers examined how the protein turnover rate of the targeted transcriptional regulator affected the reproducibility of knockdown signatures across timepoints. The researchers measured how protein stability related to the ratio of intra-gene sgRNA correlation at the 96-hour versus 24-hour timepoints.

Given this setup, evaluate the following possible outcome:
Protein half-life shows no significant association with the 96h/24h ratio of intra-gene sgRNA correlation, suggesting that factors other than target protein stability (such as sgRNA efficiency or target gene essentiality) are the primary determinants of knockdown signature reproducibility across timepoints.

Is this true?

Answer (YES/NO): NO